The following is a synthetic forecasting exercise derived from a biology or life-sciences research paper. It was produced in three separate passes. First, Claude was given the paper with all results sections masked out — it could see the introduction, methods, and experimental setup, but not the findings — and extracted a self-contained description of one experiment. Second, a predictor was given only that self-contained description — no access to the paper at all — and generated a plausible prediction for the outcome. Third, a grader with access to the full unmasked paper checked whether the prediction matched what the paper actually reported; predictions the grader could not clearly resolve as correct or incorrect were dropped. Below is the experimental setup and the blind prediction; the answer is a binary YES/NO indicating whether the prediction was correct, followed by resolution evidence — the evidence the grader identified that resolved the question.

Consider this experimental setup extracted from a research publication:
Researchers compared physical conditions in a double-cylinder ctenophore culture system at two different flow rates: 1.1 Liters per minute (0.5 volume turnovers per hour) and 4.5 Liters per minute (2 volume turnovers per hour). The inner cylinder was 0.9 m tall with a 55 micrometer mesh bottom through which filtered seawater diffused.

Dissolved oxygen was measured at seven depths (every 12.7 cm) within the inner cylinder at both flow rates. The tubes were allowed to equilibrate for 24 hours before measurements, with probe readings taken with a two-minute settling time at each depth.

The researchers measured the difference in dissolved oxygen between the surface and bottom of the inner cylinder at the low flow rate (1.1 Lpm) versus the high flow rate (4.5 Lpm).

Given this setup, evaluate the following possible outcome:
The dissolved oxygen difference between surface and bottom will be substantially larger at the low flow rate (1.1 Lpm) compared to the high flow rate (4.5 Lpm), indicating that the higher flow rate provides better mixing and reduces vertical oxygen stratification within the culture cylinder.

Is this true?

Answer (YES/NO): NO